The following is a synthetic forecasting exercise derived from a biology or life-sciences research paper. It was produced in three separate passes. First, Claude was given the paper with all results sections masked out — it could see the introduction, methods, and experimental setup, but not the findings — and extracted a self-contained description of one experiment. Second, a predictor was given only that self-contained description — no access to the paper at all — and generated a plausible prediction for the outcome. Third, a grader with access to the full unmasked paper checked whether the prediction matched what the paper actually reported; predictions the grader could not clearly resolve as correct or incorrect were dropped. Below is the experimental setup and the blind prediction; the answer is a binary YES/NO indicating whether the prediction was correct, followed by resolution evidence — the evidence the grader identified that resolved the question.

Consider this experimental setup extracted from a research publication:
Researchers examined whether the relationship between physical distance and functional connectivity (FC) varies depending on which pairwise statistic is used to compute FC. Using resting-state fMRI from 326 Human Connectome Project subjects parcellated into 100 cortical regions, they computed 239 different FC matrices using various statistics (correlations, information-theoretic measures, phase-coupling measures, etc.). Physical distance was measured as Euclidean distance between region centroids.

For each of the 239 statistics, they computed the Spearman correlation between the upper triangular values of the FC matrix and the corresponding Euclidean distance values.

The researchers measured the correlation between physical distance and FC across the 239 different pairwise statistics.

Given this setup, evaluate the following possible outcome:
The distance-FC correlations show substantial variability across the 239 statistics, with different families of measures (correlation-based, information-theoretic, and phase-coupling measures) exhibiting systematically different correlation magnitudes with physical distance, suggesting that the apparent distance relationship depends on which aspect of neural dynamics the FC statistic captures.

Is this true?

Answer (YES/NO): YES